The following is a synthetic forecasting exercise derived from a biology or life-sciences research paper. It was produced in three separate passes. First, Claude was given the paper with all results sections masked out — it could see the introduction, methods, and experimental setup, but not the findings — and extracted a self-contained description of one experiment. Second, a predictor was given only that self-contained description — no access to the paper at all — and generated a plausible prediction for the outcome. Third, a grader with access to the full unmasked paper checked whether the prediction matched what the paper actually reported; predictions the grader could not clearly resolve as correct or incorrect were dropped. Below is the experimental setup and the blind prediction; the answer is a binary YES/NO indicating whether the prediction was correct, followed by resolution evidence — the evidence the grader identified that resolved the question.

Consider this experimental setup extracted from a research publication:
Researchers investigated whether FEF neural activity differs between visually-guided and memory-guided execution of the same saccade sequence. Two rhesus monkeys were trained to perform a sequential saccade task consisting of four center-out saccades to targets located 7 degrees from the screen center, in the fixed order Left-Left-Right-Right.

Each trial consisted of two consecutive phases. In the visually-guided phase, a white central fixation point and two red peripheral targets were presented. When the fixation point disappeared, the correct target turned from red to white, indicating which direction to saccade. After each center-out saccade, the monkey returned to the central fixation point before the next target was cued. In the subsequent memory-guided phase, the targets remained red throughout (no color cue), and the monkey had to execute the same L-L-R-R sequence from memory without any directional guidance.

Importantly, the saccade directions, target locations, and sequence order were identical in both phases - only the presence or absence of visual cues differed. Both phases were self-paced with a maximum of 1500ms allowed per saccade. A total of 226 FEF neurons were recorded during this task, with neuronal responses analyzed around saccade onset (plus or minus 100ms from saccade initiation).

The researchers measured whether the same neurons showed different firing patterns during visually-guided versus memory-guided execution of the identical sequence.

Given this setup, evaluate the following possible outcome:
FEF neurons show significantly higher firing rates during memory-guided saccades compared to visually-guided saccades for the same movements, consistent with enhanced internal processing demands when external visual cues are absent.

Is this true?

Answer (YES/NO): NO